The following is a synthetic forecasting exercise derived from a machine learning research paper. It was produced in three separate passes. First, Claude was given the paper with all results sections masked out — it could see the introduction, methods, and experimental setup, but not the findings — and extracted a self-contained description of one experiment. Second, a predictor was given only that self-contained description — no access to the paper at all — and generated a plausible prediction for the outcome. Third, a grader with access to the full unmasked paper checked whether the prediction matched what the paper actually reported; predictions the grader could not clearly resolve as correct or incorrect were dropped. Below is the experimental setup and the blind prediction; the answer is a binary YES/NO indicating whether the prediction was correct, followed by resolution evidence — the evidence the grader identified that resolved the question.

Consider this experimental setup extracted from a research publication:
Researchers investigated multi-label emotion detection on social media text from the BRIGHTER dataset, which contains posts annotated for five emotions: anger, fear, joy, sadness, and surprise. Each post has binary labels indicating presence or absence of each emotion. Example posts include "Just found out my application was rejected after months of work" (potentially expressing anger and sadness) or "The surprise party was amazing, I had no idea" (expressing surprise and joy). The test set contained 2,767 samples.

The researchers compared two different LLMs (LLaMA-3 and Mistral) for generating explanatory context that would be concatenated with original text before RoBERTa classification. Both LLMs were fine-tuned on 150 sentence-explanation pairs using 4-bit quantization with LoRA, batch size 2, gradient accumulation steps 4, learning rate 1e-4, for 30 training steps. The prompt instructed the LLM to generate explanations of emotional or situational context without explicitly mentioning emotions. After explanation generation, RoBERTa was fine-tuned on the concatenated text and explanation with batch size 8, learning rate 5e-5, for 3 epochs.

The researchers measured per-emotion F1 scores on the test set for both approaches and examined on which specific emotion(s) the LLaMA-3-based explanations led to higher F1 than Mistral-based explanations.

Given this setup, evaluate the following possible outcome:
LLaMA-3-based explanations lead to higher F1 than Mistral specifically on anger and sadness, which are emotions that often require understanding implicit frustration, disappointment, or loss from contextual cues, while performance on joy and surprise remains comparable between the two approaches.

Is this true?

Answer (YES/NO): NO